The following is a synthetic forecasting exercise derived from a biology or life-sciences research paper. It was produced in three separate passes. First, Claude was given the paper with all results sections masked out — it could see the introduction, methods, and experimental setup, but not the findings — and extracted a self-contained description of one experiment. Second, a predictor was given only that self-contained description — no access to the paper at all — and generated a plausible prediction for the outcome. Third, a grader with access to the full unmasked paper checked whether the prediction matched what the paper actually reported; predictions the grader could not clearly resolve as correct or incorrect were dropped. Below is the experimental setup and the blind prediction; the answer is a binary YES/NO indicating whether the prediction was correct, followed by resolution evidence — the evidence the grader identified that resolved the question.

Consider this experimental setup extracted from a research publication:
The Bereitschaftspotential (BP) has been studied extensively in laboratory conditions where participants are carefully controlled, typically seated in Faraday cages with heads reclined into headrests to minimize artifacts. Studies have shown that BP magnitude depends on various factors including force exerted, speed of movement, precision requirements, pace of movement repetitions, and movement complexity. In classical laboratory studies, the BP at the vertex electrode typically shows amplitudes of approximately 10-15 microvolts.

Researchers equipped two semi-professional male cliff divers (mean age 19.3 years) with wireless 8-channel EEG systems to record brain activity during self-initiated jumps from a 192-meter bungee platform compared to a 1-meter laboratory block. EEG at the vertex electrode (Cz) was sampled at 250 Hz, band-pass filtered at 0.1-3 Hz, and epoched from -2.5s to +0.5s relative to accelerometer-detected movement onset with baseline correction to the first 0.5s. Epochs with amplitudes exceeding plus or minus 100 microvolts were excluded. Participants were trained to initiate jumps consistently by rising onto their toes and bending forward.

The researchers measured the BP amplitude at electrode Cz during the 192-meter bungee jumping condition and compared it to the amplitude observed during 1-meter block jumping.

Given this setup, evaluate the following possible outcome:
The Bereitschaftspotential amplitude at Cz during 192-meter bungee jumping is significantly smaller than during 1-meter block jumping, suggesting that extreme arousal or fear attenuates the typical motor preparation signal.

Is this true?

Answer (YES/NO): NO